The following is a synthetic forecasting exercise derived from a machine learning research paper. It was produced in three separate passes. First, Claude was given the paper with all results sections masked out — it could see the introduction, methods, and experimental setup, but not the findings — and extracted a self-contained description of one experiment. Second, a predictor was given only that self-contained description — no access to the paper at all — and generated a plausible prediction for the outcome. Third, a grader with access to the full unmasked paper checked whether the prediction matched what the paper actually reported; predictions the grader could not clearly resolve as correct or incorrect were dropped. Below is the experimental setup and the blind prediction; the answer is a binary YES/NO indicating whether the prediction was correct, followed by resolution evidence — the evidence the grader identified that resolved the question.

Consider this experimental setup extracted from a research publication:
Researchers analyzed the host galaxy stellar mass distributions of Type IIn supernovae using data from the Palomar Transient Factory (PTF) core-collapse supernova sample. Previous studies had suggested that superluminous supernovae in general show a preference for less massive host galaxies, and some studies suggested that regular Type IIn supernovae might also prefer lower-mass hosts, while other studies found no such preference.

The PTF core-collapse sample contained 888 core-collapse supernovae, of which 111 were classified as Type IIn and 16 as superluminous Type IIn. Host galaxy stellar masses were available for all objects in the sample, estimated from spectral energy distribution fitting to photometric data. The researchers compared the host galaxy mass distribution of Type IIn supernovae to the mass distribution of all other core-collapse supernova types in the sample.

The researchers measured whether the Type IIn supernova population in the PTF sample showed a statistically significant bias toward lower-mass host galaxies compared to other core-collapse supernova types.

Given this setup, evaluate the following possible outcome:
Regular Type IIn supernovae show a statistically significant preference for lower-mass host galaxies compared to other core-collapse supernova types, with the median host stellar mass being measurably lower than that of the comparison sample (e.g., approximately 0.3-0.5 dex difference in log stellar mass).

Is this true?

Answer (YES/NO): NO